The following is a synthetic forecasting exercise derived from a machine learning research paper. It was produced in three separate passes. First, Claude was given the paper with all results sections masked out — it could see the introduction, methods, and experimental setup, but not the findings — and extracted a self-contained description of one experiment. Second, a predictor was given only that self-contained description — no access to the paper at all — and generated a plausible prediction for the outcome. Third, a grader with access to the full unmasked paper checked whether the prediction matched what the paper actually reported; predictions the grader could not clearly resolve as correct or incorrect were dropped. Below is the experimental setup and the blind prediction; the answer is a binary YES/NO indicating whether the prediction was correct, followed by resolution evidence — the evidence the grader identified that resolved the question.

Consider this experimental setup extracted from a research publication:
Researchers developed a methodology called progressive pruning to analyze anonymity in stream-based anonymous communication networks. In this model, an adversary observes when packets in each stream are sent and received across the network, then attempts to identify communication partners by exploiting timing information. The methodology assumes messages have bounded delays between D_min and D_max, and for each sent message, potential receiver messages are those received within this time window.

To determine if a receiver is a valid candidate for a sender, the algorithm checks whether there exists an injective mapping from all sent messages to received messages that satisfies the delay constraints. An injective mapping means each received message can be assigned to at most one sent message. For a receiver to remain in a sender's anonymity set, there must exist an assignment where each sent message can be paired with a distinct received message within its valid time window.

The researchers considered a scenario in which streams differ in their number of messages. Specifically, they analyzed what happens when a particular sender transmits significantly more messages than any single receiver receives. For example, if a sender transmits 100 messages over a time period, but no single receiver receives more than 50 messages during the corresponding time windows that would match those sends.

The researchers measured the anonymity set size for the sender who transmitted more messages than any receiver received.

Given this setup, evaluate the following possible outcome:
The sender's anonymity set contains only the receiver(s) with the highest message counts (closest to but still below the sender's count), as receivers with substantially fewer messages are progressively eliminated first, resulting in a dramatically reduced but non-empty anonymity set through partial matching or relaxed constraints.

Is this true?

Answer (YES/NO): NO